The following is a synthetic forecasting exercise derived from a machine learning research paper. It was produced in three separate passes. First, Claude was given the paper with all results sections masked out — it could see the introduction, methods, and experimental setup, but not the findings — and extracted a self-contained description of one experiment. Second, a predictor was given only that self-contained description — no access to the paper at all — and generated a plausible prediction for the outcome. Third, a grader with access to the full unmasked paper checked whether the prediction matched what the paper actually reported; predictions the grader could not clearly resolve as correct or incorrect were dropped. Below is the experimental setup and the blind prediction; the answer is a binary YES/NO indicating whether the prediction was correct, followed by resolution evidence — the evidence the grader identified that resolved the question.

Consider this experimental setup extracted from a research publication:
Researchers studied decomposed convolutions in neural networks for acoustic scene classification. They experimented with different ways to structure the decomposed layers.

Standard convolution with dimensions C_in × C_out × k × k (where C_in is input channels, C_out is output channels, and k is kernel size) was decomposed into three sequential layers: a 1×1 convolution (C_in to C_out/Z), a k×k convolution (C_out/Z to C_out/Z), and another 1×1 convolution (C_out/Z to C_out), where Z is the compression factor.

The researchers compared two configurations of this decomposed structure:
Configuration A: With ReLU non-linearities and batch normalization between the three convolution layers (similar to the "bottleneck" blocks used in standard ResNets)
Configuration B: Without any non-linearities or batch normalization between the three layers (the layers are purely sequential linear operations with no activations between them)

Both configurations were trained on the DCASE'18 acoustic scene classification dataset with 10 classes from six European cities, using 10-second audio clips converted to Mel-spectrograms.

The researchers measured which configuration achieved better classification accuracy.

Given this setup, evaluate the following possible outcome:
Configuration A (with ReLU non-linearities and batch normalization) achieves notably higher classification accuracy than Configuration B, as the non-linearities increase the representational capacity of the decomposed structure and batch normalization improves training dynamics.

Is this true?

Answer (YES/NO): NO